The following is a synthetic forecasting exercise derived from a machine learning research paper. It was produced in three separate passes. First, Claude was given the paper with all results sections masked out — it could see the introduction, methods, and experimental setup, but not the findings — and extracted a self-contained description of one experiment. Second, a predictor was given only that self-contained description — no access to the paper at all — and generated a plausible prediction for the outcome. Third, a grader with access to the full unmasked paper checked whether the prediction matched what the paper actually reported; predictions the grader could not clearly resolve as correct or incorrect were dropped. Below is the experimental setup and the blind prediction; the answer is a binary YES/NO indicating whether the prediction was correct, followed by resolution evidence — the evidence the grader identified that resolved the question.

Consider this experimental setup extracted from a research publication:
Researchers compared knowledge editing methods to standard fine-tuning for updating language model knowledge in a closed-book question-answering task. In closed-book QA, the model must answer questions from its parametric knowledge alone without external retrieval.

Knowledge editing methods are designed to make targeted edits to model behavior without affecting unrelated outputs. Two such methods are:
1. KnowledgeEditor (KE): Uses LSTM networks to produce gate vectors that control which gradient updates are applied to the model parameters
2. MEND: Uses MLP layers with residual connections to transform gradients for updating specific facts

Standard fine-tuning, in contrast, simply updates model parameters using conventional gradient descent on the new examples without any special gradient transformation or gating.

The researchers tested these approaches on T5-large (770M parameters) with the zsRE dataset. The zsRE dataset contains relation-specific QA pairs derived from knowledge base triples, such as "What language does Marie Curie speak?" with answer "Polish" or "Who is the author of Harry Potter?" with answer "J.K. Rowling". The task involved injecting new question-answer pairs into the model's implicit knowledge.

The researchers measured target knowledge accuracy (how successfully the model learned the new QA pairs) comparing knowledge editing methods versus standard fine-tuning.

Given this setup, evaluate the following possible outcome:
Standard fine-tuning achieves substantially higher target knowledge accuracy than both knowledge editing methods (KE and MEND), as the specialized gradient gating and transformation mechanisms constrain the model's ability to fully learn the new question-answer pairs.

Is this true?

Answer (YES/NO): YES